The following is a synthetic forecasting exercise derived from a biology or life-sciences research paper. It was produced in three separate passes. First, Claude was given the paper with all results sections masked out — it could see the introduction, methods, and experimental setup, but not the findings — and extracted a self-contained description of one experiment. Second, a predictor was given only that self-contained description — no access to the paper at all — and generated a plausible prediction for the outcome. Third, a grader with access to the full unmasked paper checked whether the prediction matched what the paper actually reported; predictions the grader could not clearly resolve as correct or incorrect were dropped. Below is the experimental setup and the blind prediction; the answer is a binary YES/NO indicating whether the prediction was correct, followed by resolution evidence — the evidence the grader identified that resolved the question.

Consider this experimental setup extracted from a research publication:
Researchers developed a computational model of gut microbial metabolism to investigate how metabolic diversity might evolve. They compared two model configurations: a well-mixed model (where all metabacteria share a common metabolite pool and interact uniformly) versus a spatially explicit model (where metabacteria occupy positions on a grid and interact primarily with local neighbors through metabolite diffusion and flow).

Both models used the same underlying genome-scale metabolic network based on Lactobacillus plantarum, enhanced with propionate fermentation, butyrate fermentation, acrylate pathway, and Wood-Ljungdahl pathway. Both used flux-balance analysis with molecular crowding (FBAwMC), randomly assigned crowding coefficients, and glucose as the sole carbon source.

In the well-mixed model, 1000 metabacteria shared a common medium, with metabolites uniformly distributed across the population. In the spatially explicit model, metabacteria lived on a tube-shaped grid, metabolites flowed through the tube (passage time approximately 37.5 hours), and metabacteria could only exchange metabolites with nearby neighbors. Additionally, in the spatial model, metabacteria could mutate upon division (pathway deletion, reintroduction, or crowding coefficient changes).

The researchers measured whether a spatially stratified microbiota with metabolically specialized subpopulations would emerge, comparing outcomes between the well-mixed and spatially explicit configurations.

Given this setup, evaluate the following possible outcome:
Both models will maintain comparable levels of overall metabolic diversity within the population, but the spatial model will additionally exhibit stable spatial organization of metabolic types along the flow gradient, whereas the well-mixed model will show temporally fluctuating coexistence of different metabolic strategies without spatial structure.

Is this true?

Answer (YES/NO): NO